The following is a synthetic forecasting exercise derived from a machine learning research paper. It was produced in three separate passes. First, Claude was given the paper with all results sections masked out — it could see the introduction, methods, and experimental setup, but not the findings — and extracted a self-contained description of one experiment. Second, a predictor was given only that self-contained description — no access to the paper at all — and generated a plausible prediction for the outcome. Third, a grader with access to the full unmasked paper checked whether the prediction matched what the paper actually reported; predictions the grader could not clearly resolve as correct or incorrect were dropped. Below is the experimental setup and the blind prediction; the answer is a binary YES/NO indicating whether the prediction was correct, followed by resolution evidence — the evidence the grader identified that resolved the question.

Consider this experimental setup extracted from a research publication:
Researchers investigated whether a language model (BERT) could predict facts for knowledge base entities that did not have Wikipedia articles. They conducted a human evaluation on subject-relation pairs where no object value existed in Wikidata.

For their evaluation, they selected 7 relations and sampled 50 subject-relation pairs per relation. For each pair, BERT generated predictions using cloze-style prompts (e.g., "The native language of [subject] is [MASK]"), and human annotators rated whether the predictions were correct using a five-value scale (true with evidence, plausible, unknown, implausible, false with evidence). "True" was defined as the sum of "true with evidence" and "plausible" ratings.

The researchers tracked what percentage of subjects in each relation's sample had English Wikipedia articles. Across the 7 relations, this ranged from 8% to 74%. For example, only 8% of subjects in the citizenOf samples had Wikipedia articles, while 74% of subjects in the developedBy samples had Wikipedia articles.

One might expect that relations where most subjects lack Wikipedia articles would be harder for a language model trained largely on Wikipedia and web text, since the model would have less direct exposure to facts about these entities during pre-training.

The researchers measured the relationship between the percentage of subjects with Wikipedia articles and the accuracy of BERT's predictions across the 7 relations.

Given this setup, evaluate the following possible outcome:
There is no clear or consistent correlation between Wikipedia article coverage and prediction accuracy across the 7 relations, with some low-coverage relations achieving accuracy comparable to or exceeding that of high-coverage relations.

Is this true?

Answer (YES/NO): YES